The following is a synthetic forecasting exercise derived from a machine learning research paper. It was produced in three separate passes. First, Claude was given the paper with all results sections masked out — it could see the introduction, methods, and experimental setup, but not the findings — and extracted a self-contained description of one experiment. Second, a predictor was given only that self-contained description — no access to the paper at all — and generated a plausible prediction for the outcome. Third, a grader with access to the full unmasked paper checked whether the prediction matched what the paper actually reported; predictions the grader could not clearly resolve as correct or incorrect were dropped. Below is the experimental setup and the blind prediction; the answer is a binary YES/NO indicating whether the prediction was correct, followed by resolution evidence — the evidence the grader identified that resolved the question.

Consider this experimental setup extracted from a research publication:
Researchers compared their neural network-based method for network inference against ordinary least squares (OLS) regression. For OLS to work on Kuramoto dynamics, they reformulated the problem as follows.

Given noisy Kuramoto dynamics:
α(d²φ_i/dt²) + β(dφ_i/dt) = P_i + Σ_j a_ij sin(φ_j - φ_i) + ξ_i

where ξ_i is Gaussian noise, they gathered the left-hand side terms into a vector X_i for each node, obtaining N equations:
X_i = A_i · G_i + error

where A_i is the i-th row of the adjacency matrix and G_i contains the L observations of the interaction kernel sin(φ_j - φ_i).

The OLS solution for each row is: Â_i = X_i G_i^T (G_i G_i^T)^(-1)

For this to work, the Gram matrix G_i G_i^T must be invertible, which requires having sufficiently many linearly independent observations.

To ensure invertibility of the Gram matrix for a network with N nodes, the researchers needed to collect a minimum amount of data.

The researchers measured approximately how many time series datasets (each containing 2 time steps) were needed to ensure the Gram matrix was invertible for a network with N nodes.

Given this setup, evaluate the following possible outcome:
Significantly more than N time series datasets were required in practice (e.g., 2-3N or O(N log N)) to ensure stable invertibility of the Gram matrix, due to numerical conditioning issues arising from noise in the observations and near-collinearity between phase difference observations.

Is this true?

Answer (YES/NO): NO